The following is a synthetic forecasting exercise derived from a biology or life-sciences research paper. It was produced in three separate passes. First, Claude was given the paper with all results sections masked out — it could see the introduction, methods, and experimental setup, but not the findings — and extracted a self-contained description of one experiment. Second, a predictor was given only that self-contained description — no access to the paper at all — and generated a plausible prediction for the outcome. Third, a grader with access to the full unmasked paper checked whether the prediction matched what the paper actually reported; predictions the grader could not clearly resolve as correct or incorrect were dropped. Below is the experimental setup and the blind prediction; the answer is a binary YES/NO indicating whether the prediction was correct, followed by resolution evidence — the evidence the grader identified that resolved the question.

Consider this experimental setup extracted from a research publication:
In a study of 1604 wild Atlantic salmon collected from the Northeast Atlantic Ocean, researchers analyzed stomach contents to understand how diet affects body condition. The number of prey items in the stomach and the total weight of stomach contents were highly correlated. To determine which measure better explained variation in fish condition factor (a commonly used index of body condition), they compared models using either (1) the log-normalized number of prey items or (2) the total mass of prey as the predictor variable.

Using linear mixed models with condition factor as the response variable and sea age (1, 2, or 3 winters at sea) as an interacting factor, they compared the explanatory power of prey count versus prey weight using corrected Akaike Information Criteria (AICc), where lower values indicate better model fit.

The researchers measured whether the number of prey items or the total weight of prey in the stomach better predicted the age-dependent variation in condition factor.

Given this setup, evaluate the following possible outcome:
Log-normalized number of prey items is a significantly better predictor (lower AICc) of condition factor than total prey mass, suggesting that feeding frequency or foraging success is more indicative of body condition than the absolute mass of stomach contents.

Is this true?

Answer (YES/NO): YES